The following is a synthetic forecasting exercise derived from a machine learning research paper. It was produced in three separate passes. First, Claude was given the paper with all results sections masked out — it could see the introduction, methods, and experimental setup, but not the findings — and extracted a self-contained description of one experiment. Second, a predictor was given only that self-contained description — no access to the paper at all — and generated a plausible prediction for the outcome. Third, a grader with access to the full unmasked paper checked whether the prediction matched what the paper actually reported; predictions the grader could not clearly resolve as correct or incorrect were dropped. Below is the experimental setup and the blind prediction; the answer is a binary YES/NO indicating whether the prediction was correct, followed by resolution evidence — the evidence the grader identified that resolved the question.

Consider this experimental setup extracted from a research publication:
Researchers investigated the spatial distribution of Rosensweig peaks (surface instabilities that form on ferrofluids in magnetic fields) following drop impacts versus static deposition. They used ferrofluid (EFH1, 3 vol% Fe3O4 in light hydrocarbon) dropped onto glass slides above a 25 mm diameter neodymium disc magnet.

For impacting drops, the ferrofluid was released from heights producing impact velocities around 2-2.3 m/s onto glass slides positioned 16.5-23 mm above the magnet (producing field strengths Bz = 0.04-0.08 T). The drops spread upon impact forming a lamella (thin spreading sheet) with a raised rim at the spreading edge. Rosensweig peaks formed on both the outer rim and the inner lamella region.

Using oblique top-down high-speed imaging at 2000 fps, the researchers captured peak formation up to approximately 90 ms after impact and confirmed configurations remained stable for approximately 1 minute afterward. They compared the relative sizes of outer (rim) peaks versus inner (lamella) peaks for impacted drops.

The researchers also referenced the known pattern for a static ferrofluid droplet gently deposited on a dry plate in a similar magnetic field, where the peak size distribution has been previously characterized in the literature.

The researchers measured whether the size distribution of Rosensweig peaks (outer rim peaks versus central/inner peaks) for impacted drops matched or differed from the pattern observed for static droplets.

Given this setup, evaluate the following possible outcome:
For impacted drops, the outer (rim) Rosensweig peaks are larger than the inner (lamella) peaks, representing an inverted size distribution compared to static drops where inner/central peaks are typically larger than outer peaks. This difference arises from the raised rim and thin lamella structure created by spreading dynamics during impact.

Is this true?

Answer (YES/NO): YES